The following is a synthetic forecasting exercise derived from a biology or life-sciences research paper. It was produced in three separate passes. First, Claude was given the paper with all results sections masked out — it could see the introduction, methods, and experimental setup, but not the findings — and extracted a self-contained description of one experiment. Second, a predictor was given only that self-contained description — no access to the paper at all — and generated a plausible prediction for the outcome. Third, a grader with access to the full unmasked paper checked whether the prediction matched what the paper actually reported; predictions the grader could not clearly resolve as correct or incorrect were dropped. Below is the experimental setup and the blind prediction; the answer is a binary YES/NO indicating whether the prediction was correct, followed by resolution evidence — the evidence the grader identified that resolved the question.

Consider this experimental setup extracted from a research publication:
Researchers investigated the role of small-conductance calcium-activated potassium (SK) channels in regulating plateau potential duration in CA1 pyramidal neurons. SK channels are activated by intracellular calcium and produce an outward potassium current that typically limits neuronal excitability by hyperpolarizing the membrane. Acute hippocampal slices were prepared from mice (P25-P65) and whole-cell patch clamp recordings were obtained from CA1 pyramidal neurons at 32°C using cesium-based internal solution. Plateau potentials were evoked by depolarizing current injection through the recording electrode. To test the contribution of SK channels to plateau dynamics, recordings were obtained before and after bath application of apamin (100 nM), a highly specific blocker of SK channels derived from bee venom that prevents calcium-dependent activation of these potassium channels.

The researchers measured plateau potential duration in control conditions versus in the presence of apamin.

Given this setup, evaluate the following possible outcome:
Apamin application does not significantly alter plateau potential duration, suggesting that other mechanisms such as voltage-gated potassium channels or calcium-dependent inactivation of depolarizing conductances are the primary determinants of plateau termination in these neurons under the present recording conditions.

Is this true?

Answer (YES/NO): NO